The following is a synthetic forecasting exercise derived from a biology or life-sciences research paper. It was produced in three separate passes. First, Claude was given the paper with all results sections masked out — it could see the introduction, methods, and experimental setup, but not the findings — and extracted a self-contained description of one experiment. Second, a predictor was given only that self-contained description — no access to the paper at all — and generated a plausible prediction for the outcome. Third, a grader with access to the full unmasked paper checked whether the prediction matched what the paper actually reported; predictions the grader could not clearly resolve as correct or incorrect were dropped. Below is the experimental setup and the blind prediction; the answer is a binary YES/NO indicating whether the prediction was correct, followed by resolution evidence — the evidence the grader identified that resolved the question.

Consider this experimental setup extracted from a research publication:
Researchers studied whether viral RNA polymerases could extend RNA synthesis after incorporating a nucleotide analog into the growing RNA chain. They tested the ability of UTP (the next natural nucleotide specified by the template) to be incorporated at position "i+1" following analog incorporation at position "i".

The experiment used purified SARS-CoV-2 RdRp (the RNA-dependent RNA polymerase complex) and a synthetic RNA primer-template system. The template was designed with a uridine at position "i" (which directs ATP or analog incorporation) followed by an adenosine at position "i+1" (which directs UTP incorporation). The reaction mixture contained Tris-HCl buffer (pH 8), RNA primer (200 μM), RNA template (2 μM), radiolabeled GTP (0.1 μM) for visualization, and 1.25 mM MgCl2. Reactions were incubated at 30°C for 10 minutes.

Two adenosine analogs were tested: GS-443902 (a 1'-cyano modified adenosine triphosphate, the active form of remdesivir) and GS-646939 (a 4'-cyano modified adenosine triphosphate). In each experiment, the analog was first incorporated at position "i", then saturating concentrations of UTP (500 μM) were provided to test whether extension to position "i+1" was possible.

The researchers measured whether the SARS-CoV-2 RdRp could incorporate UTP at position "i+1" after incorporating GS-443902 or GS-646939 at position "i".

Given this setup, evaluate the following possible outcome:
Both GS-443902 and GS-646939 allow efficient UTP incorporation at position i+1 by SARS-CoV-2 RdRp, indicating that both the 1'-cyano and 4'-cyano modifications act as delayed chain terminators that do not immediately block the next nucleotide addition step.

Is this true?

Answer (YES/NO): NO